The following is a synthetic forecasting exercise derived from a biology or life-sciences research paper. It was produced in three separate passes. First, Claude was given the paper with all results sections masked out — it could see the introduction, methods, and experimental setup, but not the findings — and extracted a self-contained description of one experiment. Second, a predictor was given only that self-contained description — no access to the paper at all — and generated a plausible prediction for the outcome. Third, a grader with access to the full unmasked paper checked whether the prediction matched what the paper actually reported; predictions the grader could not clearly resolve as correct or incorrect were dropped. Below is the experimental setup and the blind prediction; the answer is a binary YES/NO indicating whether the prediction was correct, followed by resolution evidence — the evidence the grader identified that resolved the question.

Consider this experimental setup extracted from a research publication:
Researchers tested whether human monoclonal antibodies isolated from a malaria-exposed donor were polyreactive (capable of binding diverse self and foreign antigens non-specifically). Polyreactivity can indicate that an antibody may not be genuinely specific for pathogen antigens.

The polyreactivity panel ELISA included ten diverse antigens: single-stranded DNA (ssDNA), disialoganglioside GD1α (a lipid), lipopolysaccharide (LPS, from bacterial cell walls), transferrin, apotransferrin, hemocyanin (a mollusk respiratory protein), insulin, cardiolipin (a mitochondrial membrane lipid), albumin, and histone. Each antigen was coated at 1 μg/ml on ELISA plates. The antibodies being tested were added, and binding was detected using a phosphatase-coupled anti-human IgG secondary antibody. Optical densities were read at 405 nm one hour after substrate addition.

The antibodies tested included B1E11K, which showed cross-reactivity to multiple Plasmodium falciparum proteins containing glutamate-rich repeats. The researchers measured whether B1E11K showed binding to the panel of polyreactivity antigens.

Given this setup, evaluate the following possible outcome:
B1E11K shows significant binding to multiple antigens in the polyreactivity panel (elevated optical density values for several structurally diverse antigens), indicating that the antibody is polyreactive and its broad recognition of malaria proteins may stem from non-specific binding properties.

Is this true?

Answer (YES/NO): NO